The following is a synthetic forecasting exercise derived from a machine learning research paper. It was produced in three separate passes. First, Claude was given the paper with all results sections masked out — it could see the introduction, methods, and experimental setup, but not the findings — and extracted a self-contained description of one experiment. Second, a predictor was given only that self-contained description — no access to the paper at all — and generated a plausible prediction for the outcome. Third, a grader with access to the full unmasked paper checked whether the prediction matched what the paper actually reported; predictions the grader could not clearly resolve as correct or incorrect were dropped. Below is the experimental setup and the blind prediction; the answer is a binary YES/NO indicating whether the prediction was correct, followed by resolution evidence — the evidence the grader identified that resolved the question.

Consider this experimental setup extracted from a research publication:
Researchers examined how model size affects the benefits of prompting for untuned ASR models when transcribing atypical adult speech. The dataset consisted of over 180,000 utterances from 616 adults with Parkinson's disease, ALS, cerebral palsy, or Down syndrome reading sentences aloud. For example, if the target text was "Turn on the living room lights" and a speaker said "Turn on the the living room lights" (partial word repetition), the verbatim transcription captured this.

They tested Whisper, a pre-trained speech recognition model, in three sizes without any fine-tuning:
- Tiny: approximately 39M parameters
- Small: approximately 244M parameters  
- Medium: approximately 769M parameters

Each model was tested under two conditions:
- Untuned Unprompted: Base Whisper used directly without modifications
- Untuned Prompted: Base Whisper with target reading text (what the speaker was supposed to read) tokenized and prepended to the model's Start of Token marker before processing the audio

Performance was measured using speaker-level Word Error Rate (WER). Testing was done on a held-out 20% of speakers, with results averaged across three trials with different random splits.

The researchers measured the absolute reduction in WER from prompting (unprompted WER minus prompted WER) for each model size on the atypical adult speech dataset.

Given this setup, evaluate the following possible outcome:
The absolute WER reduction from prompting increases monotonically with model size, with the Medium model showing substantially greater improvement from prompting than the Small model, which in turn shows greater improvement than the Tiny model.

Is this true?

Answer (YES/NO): NO